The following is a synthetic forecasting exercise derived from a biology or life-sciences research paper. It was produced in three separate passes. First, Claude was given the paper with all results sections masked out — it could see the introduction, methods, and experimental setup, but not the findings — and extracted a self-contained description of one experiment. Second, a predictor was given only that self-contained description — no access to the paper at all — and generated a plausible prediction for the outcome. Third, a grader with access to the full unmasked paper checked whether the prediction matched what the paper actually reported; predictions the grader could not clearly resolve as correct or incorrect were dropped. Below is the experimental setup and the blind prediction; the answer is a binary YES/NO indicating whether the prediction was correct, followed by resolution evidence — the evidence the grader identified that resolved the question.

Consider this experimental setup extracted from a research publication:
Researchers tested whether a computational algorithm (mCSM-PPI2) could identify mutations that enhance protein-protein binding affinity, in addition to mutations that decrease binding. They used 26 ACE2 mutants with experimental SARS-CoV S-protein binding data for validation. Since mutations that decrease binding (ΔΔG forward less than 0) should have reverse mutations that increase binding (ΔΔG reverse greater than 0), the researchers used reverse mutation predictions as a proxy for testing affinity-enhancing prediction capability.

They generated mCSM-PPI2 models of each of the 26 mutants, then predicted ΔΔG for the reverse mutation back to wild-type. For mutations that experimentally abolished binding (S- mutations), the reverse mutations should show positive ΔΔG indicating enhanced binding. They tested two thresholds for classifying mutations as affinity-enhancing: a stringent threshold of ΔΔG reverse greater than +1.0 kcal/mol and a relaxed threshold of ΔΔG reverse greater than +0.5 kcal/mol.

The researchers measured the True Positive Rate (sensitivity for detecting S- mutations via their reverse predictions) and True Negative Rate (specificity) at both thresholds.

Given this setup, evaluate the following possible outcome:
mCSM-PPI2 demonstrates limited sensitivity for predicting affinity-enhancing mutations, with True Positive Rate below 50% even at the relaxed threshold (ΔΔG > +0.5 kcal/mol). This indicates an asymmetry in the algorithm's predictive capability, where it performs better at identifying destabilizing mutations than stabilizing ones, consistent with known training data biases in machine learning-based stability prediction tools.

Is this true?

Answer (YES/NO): NO